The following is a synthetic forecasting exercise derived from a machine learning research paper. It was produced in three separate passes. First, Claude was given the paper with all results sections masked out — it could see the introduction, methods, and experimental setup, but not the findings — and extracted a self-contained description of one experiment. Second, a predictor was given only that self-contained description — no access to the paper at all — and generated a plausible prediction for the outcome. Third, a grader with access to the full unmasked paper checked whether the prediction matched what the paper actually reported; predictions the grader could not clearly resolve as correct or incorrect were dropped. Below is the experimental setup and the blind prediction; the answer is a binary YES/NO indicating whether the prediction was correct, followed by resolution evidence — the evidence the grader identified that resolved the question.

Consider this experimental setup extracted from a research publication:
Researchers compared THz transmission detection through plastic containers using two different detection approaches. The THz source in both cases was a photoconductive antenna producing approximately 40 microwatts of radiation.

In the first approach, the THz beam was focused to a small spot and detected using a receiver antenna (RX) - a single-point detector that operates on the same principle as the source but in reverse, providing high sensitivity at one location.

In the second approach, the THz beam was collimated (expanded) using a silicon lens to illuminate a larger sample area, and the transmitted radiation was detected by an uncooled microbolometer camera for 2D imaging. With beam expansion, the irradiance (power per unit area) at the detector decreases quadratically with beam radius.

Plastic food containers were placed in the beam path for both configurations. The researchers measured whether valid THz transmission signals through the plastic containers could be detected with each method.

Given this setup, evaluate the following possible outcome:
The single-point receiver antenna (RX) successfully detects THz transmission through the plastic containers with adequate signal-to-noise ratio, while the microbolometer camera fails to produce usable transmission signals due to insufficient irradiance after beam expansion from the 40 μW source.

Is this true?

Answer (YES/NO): YES